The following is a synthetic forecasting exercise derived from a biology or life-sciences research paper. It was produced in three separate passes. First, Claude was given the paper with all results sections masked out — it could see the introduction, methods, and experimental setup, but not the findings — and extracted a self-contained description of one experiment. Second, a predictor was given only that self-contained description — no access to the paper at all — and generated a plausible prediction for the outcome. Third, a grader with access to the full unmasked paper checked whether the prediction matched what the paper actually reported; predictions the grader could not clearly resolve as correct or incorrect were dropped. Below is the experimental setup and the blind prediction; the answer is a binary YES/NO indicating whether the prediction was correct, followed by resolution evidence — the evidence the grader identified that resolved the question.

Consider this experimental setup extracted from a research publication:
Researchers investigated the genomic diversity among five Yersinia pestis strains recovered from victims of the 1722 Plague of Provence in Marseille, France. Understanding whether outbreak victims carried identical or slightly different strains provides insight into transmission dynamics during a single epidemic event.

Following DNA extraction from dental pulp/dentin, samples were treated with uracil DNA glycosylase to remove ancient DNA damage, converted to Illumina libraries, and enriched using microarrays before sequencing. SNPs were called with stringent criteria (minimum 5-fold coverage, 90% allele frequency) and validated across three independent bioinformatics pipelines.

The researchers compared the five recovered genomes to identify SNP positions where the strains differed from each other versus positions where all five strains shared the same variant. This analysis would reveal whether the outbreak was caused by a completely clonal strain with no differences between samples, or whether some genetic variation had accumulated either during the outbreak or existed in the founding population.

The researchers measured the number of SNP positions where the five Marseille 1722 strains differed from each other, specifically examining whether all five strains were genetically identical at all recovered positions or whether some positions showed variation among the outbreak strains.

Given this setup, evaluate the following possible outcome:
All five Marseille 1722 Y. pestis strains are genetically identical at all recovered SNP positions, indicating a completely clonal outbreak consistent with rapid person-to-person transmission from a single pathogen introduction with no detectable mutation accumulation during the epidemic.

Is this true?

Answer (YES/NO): NO